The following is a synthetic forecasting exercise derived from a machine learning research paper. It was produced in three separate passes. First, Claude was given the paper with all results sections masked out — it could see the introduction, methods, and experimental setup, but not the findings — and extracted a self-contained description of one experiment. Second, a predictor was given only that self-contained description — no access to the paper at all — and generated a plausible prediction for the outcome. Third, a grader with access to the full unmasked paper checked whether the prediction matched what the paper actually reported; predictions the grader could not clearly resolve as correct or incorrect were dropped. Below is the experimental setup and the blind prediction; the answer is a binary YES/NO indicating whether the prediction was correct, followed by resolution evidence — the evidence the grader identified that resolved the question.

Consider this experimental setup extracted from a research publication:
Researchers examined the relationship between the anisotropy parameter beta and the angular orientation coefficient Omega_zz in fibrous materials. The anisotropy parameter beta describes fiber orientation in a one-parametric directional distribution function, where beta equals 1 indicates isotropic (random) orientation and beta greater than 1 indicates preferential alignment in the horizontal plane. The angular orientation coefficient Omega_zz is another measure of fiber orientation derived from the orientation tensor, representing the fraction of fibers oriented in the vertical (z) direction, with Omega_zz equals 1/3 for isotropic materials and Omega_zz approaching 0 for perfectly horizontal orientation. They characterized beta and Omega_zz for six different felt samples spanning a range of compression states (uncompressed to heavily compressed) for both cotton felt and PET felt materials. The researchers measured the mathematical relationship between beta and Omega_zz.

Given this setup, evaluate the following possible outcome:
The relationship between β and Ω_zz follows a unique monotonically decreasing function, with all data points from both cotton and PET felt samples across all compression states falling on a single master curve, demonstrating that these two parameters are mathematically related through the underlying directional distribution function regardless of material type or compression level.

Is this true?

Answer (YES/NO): YES